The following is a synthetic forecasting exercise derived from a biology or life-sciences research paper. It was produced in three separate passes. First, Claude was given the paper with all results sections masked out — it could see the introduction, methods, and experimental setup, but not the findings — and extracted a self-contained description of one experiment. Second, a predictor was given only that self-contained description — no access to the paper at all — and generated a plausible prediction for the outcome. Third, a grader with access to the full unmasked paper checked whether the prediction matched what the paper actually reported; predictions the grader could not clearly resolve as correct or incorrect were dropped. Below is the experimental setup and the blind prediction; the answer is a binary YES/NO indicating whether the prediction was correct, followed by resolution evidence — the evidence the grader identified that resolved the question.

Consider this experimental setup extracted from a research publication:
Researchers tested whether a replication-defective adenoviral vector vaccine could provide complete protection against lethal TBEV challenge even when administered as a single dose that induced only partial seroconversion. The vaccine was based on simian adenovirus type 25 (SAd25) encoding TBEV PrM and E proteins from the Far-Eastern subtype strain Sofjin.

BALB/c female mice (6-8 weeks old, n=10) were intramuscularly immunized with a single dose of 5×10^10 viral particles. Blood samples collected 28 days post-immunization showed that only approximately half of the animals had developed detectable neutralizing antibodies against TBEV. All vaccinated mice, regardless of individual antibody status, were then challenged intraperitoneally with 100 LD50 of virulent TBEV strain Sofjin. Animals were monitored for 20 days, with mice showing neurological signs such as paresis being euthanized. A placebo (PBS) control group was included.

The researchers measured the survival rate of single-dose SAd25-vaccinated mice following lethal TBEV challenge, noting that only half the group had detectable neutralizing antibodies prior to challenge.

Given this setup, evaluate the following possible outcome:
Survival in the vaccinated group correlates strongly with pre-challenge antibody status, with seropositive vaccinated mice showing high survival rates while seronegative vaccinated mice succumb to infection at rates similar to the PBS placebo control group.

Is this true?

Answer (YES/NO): NO